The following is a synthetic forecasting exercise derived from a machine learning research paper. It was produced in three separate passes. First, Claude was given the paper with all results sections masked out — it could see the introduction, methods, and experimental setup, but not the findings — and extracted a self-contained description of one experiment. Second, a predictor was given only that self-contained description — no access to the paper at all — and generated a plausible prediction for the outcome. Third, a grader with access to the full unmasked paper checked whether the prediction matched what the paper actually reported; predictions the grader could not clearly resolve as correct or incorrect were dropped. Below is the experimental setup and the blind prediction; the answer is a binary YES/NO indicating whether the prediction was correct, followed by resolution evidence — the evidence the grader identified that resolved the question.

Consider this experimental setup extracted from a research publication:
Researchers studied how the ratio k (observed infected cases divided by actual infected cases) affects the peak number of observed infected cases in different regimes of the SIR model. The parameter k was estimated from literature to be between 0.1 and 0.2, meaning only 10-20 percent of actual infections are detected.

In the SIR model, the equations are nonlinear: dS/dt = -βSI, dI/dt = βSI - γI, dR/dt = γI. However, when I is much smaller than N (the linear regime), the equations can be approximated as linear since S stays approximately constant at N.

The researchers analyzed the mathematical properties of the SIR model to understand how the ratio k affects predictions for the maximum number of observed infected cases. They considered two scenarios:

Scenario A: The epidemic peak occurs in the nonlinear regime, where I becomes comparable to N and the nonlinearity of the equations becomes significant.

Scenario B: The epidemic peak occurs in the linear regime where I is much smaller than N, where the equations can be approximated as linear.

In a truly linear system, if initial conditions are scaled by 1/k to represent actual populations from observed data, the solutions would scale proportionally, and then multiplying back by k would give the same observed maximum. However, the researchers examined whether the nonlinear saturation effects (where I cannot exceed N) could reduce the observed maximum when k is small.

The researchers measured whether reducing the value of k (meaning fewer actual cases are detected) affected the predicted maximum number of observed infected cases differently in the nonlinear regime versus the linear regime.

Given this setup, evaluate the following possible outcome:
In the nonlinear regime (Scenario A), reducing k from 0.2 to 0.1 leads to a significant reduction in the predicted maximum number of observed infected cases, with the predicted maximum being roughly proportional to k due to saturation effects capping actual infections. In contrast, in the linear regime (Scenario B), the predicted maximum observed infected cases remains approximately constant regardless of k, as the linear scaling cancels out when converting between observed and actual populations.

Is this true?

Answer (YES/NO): YES